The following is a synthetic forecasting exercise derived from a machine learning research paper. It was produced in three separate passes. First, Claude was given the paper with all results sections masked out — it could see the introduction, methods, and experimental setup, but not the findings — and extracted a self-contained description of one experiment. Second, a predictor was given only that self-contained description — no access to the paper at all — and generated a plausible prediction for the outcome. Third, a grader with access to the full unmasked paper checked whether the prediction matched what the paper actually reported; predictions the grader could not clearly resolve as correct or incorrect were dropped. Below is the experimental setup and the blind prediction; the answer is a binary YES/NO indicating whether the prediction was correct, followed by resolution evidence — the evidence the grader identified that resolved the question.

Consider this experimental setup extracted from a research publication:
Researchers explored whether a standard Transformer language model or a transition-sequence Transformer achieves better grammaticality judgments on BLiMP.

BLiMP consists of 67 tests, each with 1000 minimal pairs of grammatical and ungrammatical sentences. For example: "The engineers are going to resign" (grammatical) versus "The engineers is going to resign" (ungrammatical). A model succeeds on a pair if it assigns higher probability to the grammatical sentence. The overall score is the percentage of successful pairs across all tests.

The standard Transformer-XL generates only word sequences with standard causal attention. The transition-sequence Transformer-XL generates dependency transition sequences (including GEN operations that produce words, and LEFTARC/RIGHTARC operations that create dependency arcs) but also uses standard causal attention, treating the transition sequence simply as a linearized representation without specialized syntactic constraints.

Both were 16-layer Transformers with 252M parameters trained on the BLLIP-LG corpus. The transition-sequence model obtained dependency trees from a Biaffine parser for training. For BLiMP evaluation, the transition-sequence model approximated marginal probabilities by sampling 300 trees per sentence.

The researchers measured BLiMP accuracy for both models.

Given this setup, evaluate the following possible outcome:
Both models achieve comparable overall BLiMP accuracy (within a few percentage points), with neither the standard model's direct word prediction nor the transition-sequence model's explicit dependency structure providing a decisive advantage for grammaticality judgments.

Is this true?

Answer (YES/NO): NO